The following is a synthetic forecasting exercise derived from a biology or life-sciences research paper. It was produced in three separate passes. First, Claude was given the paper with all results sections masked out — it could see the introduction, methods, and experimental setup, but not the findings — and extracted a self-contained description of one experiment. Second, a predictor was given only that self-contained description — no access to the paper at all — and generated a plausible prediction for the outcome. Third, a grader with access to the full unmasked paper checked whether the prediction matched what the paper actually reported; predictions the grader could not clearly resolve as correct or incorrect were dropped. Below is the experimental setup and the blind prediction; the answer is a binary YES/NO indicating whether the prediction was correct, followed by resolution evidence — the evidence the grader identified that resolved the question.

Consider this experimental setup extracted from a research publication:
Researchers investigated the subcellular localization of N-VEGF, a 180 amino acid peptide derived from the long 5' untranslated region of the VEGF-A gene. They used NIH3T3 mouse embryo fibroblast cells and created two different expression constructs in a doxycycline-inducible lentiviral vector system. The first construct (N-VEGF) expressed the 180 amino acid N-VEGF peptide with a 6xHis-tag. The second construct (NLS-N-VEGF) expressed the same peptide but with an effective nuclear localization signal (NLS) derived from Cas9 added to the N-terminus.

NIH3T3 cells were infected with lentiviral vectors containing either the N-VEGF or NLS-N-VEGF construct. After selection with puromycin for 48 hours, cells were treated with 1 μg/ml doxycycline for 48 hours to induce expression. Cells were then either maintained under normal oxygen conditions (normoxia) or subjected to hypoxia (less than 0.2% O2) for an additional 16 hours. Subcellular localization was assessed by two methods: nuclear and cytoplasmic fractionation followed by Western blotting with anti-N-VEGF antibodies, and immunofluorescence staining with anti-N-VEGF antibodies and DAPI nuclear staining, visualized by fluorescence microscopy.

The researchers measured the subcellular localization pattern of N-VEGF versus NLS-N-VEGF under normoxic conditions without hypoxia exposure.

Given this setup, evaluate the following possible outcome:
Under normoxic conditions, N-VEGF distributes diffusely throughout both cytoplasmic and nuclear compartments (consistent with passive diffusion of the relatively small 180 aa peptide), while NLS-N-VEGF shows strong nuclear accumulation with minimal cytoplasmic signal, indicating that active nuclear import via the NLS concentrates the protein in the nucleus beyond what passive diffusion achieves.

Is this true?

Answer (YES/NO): NO